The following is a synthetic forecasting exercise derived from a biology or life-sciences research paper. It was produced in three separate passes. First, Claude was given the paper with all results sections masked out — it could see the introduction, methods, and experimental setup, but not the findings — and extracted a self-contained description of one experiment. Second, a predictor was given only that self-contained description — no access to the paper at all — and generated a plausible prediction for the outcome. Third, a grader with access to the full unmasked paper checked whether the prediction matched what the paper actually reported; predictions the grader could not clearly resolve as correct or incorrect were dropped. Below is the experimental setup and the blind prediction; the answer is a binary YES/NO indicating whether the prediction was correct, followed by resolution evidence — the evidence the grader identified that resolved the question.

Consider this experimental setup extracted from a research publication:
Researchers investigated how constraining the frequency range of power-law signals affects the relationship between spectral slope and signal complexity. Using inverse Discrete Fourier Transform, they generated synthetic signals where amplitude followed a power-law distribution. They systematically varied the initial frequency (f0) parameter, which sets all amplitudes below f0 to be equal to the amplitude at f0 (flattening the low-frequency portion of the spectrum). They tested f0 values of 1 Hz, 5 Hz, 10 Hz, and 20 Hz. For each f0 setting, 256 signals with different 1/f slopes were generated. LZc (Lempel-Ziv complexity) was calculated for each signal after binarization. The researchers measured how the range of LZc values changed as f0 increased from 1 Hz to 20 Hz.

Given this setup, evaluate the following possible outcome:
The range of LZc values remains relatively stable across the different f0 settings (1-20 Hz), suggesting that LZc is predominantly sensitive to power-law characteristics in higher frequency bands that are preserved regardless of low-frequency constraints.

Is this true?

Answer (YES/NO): NO